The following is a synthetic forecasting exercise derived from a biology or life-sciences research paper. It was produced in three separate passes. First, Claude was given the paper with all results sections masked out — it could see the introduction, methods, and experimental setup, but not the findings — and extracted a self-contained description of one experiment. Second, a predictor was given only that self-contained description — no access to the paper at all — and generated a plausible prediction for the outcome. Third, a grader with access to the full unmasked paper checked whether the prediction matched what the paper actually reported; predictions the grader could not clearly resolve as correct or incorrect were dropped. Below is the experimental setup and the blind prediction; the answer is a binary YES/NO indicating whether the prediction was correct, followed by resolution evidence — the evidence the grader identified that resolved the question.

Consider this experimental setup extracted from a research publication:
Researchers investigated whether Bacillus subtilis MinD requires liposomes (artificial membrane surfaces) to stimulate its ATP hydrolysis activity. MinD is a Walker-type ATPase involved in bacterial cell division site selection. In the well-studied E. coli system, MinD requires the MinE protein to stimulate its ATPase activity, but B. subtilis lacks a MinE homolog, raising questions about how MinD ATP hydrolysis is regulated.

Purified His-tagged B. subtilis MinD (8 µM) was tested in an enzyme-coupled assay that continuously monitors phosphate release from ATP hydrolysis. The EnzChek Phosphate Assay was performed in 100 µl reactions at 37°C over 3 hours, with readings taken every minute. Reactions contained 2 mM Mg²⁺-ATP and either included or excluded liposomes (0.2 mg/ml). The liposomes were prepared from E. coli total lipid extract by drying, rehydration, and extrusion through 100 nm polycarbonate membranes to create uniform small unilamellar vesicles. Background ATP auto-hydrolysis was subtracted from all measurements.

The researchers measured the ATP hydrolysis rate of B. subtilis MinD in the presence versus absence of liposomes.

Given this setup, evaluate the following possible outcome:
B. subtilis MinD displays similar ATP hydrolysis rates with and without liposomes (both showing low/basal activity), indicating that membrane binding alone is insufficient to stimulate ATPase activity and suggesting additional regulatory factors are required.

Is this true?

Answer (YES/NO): NO